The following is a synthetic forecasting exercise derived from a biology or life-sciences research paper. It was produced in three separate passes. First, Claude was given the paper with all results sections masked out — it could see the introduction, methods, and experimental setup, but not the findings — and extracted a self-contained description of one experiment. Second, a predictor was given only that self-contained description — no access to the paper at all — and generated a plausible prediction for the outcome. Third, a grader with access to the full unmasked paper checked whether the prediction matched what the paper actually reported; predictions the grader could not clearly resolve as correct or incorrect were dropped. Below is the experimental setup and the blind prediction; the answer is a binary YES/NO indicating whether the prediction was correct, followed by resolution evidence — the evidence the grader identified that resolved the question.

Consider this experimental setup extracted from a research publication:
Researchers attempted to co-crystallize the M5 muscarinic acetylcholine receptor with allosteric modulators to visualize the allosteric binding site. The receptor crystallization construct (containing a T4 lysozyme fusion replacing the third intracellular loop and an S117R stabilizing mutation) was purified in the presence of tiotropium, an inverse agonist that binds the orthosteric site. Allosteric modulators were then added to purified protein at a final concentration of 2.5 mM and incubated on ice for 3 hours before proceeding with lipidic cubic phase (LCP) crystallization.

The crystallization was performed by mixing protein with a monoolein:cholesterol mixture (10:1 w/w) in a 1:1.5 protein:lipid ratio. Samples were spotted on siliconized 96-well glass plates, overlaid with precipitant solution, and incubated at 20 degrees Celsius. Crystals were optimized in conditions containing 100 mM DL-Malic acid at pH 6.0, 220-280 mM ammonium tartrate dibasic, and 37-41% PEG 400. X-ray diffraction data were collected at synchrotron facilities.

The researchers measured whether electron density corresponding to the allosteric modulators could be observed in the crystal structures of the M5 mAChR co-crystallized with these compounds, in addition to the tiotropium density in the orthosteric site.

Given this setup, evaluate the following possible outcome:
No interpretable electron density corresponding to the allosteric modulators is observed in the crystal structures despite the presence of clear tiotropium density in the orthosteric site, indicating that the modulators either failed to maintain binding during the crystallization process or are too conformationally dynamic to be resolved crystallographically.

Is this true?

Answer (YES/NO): YES